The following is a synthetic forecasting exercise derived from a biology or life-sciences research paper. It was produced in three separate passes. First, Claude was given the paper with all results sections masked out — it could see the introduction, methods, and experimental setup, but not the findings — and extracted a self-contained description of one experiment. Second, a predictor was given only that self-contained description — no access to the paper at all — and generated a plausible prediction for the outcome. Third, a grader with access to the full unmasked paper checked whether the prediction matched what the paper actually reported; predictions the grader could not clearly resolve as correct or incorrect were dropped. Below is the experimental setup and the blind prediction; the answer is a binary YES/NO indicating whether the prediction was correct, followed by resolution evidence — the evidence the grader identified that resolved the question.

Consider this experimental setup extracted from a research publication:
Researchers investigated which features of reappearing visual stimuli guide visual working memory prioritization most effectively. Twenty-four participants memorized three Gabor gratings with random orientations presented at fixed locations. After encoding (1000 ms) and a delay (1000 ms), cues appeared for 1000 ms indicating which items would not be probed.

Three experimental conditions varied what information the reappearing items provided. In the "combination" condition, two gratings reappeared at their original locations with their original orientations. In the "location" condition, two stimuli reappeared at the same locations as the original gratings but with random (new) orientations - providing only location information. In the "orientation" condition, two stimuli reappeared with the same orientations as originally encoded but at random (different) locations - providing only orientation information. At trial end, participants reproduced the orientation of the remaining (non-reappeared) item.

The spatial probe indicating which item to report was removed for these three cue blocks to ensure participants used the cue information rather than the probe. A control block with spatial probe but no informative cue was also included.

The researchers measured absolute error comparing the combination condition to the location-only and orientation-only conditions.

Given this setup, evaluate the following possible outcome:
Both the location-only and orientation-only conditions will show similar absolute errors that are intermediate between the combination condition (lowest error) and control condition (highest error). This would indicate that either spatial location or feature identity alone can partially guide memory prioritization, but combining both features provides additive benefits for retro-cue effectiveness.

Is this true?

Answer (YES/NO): NO